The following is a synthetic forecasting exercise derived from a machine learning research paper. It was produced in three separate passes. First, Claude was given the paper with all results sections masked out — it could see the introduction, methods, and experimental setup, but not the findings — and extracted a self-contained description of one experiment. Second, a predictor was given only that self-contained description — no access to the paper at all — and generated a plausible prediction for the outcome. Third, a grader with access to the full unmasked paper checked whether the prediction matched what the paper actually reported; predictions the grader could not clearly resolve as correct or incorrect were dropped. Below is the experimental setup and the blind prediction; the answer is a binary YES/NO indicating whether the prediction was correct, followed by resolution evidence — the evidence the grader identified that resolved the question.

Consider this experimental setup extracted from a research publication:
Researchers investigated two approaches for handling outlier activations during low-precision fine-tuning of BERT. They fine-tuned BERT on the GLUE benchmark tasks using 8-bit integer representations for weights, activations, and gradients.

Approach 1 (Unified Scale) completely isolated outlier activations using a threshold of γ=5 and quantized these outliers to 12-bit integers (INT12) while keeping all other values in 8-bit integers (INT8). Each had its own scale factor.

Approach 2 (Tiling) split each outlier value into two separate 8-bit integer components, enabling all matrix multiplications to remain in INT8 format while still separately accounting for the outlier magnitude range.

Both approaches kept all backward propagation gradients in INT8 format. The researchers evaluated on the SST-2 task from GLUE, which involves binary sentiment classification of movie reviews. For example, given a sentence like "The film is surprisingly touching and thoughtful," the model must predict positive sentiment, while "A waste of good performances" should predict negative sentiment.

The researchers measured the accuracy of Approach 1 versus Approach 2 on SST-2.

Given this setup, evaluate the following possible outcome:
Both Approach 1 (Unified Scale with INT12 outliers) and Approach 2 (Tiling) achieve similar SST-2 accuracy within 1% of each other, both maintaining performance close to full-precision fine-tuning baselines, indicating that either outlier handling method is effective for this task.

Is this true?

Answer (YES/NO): YES